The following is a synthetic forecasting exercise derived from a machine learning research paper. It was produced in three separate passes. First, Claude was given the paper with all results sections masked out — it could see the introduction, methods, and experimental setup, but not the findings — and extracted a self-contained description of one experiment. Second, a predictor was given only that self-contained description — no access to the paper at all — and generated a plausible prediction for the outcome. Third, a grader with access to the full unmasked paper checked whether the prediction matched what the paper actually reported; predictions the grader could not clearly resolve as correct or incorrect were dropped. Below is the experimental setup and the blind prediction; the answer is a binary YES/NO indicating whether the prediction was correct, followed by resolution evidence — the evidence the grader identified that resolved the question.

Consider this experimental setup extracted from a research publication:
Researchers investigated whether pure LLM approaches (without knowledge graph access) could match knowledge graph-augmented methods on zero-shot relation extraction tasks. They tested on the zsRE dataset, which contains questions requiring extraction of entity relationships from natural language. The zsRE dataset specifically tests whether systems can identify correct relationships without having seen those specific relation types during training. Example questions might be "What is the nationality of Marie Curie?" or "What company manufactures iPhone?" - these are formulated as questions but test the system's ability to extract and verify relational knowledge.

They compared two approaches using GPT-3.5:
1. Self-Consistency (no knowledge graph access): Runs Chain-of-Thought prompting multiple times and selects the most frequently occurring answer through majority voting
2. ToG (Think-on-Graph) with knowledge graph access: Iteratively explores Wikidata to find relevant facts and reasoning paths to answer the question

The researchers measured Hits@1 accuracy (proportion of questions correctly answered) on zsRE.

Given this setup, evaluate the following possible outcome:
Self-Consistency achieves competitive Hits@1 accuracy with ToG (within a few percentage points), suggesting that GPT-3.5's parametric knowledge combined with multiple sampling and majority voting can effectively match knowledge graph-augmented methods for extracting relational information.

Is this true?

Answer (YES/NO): NO